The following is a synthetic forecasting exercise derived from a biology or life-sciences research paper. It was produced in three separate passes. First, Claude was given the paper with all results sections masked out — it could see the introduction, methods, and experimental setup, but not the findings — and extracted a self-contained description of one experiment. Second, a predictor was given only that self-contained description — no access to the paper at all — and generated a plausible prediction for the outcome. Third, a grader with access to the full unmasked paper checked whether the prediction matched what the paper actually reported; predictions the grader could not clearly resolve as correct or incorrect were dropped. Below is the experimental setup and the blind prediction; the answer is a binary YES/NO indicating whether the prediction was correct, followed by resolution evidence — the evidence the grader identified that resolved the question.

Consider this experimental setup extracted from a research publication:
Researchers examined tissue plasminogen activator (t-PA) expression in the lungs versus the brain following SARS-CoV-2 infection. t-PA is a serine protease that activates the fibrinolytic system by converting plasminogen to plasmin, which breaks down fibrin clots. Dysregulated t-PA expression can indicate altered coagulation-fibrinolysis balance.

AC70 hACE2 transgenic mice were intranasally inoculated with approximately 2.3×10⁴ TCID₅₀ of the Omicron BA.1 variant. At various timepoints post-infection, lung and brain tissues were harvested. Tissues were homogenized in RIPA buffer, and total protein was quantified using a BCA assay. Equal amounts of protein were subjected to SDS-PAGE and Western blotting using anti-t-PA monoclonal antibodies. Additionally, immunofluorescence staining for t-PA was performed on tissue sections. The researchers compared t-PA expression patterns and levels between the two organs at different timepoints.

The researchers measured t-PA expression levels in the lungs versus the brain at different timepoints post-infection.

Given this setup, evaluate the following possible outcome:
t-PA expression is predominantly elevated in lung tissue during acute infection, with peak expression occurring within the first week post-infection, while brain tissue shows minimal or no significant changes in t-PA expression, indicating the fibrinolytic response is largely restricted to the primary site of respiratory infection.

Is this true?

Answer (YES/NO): NO